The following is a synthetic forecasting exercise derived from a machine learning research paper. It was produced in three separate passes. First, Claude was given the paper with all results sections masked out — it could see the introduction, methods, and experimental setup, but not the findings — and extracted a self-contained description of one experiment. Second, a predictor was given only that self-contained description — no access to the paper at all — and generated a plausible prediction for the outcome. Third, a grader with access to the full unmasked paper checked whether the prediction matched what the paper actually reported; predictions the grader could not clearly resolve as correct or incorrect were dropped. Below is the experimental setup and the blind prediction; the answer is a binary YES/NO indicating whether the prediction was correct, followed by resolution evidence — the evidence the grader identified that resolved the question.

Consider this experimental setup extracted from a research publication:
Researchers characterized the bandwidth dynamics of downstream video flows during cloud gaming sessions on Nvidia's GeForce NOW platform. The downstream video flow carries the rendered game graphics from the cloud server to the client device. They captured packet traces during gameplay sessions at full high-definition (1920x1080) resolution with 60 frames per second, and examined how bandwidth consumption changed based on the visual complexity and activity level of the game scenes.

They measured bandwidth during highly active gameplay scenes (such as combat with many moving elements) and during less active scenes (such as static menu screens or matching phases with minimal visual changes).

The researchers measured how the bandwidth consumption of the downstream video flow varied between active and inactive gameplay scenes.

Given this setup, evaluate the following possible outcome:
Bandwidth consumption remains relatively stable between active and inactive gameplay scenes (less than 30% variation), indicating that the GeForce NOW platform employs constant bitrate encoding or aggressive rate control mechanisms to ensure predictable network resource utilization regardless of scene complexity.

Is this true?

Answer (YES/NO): NO